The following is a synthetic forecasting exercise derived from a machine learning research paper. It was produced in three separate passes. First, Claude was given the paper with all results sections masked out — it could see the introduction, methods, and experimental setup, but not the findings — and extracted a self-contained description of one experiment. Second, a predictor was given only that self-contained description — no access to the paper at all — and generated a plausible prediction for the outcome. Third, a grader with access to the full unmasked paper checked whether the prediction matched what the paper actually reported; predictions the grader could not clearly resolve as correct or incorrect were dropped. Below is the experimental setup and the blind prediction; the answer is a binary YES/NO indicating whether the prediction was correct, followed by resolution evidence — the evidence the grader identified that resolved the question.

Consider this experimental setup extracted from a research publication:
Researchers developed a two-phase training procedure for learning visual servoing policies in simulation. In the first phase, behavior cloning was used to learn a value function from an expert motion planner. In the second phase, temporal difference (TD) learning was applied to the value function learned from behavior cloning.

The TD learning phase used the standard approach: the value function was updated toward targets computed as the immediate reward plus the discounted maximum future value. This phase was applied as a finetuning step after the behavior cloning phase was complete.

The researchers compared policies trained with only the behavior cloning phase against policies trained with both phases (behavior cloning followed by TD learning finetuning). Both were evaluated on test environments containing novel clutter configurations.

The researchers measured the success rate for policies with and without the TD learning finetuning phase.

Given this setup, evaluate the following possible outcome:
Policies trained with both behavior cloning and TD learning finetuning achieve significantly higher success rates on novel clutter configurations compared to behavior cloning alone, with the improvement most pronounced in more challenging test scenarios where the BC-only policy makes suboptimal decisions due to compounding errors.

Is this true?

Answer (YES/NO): NO